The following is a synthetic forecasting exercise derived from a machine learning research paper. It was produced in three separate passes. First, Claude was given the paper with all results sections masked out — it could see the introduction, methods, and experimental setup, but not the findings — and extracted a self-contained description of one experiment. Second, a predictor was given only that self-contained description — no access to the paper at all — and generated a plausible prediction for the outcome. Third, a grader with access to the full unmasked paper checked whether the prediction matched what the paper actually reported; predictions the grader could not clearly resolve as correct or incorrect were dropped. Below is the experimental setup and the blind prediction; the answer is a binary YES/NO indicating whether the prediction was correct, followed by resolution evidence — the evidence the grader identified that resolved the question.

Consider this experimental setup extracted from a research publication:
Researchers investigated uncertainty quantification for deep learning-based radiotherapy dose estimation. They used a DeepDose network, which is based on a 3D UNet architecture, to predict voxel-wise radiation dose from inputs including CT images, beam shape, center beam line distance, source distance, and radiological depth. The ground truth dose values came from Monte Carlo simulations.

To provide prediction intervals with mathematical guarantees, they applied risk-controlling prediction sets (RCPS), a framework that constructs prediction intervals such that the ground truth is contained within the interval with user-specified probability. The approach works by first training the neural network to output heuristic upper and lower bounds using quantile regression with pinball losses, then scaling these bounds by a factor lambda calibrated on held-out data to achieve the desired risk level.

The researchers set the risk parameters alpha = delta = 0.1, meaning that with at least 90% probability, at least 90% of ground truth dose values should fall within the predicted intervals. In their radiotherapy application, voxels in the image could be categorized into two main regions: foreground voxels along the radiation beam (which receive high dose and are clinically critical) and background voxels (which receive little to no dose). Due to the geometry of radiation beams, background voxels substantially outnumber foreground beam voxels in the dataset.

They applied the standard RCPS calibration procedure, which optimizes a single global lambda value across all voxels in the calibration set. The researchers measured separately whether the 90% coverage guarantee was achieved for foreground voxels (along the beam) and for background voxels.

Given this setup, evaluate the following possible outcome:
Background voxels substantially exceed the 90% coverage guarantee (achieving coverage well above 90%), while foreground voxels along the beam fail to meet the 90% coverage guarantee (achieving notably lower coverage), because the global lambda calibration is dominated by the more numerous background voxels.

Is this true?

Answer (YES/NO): NO